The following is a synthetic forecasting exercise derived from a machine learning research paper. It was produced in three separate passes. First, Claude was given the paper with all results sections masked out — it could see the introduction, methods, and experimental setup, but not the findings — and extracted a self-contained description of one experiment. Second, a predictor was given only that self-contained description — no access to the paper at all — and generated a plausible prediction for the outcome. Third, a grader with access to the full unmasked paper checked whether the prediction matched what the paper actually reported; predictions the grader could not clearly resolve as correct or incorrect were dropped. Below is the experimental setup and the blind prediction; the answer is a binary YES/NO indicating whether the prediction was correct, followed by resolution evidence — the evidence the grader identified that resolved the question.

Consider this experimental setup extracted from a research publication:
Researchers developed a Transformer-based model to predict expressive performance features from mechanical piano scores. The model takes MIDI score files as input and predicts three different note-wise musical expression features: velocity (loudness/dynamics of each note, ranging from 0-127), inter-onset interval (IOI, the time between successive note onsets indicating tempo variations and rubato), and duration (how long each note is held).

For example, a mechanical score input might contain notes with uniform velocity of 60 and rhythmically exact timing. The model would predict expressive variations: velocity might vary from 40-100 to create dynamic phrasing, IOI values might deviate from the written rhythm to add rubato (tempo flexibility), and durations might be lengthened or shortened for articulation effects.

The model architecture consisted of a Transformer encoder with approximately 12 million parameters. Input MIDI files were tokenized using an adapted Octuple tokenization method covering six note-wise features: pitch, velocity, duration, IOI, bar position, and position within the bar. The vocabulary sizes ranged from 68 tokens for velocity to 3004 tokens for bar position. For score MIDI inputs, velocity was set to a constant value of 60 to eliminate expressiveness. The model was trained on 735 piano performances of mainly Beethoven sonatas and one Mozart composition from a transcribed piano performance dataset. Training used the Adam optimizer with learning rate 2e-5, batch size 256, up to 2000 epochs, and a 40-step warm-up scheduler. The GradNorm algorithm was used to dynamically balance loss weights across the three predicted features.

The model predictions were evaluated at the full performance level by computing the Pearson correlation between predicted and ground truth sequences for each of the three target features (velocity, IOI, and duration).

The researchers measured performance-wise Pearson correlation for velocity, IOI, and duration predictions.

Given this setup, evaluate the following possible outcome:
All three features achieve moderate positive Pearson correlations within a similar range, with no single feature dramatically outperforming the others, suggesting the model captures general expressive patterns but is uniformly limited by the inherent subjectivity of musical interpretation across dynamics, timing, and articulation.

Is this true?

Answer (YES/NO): NO